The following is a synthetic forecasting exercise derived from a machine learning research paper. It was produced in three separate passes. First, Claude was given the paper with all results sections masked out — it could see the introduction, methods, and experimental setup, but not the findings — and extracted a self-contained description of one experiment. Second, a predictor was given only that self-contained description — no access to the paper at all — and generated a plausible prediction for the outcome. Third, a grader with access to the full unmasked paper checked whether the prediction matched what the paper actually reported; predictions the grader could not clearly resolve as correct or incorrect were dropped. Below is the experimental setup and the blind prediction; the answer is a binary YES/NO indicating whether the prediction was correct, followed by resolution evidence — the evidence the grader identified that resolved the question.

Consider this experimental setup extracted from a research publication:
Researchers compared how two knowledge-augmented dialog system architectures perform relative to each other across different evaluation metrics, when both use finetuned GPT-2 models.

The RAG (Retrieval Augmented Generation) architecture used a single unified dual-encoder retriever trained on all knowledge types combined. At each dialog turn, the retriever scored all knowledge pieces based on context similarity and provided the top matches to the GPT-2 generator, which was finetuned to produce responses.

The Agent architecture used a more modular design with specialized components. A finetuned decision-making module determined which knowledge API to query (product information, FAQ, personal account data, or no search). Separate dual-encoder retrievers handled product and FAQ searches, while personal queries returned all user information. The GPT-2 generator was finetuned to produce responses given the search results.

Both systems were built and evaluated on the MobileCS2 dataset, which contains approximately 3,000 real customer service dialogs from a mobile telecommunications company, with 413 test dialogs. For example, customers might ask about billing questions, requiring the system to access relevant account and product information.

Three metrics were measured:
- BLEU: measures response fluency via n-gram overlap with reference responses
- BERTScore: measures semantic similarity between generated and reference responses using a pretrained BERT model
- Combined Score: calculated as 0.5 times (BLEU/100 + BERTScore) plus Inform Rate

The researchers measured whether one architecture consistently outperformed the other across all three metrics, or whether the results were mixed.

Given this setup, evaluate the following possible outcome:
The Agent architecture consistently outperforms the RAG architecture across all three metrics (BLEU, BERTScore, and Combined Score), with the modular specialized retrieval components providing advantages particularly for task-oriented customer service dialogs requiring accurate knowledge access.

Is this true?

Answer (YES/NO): NO